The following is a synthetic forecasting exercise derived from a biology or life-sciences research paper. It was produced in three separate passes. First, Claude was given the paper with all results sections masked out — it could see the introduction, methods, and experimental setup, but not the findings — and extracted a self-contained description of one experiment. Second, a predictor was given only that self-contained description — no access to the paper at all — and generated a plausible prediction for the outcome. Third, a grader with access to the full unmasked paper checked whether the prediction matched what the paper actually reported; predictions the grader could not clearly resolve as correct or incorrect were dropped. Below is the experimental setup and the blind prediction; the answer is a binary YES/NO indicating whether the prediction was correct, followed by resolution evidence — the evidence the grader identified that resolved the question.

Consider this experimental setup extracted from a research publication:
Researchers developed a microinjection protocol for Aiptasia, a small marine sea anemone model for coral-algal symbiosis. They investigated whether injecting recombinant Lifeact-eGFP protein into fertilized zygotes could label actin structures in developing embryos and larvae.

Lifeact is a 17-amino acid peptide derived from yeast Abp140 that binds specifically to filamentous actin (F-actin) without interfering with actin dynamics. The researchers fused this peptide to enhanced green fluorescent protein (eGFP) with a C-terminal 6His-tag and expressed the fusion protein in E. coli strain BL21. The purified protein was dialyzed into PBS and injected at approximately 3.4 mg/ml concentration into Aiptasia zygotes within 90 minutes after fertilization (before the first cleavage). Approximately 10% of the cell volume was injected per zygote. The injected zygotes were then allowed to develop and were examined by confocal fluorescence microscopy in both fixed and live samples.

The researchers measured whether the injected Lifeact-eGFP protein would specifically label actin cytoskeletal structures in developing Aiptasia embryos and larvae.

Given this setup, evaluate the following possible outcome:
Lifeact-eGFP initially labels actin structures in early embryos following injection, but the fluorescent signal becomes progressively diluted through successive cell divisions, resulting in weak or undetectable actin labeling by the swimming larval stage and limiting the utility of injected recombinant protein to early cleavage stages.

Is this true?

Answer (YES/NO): NO